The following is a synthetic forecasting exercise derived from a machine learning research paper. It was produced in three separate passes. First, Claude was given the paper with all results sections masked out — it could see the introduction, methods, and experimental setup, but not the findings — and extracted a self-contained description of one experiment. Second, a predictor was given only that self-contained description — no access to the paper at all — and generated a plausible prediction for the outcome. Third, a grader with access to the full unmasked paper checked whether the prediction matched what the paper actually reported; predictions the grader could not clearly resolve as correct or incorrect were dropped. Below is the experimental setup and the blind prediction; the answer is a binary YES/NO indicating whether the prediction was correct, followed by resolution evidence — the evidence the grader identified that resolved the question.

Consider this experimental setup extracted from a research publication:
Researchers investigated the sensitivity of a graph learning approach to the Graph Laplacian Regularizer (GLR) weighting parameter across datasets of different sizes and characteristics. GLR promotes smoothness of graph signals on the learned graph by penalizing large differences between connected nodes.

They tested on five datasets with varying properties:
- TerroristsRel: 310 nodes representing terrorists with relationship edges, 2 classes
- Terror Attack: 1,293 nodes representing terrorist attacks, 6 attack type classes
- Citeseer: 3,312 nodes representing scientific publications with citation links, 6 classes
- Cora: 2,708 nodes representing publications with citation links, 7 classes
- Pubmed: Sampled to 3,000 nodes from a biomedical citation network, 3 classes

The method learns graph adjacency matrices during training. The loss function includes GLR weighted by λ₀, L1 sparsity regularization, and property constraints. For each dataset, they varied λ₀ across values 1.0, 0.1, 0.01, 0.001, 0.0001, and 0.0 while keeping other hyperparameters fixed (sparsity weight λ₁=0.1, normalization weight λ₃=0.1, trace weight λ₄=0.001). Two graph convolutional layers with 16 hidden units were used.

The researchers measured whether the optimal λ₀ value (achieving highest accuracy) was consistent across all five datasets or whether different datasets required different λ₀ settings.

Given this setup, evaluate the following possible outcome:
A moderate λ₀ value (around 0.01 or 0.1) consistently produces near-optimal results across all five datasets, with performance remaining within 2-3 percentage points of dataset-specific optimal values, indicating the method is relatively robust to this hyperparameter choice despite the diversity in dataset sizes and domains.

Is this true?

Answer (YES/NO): NO